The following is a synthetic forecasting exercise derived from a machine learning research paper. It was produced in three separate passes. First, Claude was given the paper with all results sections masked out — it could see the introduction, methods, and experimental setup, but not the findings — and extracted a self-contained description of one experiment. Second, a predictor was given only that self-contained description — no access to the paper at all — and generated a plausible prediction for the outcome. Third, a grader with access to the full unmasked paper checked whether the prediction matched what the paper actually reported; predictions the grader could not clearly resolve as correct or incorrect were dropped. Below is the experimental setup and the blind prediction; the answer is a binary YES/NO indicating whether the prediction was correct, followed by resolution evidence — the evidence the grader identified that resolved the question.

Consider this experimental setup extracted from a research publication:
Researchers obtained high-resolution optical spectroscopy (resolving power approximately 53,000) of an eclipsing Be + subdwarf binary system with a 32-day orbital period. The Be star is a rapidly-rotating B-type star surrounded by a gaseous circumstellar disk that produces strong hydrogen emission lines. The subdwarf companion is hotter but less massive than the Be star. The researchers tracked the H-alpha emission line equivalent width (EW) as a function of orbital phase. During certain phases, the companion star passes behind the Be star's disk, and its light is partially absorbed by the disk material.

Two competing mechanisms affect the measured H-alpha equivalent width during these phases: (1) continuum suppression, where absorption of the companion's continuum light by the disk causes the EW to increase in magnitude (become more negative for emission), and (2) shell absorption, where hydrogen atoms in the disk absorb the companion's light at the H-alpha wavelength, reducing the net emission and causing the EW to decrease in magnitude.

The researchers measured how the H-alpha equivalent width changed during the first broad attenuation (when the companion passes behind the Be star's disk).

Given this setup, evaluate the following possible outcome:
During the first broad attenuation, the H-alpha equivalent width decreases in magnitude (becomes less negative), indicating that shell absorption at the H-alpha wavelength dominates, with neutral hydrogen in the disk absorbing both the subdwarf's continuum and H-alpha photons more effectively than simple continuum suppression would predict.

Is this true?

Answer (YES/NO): YES